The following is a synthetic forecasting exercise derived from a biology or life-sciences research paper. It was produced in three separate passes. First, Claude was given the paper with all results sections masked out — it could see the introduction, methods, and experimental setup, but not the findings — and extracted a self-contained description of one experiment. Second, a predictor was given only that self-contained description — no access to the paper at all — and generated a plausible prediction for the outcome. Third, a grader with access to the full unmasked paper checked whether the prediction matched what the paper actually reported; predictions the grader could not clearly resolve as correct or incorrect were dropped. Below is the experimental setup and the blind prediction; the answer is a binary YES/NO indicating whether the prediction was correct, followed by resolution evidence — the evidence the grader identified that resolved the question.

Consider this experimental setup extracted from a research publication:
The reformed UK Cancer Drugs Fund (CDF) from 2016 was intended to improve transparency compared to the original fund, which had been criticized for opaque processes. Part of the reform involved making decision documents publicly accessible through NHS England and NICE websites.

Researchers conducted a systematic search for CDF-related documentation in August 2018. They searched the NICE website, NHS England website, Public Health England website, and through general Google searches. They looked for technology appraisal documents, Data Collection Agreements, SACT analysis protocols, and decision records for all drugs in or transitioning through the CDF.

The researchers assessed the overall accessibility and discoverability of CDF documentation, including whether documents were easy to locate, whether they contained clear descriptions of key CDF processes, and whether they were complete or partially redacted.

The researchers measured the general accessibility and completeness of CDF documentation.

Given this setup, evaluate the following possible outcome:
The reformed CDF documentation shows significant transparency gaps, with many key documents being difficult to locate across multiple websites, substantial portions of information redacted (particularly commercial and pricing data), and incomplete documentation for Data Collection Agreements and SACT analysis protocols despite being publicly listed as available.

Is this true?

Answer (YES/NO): NO